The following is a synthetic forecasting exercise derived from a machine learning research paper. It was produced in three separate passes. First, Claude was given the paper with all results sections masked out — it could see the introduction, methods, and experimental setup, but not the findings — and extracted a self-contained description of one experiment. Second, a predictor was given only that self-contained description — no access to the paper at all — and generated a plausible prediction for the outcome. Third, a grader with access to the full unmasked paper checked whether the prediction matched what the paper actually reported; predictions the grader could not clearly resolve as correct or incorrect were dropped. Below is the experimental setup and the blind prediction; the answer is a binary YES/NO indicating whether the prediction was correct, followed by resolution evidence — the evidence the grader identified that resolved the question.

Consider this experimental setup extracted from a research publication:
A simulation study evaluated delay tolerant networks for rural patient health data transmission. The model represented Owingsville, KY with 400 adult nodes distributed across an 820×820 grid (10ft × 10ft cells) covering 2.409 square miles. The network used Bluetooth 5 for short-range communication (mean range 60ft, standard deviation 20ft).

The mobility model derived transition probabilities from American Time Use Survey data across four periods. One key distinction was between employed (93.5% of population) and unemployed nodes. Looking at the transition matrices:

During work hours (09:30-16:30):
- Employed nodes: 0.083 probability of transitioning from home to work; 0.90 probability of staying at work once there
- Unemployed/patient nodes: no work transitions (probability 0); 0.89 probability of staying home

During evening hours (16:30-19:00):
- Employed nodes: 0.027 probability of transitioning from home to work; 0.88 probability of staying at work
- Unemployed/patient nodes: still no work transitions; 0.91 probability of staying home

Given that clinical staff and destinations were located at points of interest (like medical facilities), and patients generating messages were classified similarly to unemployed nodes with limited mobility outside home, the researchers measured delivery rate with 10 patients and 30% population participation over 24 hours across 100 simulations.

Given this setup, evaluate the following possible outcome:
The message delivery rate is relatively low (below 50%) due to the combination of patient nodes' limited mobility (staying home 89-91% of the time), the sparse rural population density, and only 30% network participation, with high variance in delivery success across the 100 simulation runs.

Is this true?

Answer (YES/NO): NO